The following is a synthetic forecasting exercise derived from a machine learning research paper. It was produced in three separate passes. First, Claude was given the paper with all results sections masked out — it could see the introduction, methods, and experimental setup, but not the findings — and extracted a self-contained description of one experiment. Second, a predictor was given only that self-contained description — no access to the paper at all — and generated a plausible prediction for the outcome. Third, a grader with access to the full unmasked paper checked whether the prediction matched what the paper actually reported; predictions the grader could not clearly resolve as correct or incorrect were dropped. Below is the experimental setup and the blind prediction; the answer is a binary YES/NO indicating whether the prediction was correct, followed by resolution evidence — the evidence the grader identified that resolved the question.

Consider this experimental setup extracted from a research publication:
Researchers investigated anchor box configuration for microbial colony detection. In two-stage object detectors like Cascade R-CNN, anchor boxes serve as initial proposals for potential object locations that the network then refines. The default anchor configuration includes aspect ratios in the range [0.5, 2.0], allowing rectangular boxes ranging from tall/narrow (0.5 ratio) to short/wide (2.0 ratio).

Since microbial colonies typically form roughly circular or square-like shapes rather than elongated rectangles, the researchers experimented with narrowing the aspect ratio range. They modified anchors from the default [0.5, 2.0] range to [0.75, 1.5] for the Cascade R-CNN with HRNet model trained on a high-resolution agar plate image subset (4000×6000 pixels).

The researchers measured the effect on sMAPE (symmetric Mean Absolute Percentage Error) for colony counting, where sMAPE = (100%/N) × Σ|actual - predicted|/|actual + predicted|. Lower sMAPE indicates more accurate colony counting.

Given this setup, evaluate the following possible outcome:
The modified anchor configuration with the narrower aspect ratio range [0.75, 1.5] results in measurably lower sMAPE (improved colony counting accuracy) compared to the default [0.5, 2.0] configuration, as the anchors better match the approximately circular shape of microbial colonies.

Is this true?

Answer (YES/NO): YES